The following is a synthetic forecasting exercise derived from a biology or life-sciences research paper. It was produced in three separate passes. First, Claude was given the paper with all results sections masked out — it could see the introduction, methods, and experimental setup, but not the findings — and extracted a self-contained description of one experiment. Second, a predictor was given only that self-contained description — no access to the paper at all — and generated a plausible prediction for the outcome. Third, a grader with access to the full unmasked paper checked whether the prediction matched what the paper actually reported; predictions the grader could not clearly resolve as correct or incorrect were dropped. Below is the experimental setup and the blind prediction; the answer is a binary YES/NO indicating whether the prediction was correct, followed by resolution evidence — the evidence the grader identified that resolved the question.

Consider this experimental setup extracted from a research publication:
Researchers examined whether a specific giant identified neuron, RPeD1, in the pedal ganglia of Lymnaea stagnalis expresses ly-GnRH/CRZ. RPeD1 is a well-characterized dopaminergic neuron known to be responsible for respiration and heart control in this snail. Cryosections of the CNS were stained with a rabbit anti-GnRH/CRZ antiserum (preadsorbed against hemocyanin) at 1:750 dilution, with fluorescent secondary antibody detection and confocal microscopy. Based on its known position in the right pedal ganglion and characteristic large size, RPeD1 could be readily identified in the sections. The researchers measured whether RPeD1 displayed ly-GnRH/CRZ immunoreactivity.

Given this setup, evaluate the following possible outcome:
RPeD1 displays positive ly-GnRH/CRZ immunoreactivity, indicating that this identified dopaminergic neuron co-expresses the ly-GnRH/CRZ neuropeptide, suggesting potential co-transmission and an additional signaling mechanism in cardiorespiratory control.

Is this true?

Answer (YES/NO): YES